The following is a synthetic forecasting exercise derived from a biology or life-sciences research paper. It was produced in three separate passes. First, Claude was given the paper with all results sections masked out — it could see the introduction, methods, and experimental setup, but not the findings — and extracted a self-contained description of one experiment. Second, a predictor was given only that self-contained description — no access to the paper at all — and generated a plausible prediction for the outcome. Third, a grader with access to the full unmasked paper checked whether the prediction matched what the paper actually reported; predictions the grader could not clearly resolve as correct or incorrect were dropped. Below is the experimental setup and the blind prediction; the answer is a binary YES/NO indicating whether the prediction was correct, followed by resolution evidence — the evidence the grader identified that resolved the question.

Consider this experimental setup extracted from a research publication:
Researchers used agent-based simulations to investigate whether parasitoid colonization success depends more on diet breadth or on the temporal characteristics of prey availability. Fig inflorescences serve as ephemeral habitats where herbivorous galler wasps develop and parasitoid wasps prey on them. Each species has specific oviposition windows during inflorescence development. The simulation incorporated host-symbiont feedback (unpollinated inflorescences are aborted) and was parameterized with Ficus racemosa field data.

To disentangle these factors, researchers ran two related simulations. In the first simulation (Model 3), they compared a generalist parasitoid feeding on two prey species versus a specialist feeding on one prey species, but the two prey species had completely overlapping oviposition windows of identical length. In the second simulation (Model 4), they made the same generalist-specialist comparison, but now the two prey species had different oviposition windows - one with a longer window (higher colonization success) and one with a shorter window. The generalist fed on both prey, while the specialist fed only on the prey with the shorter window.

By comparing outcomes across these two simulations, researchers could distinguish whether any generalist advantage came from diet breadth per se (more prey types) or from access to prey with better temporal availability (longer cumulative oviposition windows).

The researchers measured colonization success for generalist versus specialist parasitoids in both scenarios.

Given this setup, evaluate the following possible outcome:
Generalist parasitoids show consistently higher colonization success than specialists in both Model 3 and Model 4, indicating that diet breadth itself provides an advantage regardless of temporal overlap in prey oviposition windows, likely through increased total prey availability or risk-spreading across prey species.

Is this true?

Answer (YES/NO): NO